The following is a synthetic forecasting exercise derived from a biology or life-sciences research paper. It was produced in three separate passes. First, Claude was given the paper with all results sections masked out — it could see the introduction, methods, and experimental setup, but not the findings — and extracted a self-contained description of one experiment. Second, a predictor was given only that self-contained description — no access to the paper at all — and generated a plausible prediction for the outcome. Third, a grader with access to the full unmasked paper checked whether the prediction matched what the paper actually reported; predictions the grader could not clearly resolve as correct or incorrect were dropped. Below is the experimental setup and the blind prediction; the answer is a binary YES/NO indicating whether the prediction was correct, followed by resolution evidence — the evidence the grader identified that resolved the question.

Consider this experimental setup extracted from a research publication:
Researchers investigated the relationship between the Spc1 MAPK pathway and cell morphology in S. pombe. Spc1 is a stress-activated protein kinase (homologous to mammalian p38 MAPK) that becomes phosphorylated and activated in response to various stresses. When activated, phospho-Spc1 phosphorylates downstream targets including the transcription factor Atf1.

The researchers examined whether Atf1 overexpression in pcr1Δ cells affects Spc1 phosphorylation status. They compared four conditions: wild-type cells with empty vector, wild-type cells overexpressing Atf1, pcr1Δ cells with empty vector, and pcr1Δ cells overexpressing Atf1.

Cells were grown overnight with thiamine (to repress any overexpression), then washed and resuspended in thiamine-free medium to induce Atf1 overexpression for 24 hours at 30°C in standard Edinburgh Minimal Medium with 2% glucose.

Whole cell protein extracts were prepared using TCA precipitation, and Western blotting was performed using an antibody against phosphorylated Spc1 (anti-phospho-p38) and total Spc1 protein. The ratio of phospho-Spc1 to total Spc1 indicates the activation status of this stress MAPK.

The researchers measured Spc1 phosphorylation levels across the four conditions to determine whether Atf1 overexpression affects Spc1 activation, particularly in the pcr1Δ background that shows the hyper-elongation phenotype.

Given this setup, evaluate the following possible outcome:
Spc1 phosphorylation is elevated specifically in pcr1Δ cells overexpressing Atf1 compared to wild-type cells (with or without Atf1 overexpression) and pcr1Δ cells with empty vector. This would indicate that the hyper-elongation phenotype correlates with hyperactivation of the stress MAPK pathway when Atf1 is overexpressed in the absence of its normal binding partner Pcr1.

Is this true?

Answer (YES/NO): YES